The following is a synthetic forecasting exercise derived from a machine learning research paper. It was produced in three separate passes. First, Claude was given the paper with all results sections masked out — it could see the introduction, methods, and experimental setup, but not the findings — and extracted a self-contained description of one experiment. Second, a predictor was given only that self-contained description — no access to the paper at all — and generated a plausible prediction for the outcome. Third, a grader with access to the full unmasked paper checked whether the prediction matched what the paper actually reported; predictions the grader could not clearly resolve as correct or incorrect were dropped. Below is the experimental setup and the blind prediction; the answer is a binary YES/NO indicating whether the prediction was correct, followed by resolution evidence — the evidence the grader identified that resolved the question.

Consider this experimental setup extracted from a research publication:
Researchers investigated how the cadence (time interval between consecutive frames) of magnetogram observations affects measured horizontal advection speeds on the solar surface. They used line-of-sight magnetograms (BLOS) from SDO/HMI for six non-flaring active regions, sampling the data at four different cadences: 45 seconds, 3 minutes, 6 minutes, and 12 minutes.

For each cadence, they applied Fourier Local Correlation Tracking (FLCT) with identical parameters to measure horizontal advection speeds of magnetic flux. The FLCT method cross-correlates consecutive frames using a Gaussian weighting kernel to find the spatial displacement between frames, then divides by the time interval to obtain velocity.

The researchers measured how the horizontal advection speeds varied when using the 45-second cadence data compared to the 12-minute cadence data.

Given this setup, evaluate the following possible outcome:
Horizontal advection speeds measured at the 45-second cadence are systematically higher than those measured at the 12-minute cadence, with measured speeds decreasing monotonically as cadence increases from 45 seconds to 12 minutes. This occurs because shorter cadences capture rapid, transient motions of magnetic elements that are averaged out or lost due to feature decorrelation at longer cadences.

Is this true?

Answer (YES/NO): YES